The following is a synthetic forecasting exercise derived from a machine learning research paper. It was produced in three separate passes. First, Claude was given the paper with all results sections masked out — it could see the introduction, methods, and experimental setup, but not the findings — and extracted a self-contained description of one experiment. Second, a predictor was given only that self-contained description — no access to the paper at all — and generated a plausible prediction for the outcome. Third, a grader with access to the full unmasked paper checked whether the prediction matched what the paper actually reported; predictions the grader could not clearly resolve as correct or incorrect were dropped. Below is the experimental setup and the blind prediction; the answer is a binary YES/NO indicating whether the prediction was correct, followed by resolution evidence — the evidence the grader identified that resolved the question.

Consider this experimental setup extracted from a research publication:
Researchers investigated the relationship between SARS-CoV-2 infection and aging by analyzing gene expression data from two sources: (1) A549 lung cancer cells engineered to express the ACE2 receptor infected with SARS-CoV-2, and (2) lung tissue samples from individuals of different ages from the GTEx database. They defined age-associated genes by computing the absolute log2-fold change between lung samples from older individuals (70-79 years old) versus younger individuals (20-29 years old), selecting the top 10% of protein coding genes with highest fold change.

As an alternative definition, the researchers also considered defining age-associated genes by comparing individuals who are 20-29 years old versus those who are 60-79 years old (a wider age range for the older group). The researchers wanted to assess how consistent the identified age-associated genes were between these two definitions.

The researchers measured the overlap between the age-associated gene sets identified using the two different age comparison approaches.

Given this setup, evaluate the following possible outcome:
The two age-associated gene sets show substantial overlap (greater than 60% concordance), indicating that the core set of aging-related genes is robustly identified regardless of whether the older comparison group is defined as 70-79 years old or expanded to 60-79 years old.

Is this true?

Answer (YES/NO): YES